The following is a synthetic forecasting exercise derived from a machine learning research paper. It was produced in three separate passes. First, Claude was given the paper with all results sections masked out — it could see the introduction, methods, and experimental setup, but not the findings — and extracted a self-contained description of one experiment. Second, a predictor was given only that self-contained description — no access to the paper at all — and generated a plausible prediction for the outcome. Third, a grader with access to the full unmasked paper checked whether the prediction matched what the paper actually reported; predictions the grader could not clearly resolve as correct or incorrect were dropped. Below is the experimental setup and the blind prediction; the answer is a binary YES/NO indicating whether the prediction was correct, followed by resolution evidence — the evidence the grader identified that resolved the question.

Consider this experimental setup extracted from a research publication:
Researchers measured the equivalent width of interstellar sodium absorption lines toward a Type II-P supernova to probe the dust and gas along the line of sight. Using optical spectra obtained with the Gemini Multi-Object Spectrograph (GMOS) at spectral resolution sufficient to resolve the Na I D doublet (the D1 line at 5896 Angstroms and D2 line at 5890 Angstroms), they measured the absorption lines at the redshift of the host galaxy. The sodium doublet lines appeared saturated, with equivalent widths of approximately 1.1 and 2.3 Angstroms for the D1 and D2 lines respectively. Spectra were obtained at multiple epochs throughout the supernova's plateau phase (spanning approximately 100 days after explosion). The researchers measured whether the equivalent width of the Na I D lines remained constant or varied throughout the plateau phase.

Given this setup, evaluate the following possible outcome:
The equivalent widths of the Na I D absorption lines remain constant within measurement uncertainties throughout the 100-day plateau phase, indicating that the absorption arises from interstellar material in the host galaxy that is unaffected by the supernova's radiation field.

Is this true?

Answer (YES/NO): YES